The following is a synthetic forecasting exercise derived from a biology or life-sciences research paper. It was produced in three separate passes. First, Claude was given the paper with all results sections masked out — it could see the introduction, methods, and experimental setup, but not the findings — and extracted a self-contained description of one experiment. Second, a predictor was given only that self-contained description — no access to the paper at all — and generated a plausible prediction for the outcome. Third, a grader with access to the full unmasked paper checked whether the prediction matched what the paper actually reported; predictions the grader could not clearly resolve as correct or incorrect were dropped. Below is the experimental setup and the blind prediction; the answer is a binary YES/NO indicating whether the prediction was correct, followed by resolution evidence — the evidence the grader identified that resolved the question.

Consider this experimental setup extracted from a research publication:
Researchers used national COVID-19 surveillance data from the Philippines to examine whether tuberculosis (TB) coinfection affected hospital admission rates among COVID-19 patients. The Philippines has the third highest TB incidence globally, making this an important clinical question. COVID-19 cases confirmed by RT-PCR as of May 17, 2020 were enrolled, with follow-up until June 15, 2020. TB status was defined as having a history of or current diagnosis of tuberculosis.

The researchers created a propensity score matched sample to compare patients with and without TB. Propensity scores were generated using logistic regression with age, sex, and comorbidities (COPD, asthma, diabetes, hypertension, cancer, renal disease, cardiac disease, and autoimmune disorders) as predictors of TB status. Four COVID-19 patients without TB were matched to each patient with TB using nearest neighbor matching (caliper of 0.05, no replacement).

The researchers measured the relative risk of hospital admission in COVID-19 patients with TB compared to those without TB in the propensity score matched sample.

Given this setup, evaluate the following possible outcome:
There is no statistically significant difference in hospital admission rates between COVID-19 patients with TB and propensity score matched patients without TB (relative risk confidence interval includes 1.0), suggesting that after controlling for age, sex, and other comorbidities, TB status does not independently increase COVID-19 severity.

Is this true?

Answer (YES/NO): NO